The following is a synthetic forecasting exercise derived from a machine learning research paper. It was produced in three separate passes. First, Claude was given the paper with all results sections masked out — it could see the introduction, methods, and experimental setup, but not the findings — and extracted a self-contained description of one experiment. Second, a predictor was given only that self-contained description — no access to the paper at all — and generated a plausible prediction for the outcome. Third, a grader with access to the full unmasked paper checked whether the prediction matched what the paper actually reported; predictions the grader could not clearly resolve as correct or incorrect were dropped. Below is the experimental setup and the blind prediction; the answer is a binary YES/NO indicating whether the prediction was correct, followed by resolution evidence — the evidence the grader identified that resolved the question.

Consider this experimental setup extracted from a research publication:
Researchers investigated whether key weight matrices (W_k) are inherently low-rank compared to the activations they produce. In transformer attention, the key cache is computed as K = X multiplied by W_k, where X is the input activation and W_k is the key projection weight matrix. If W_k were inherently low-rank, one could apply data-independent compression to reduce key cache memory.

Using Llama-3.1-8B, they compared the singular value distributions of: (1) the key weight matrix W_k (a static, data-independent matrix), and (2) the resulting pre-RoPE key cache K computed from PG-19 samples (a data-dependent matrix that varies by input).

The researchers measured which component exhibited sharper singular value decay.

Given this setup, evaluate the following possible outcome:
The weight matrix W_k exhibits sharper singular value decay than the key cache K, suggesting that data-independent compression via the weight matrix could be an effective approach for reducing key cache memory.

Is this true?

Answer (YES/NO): NO